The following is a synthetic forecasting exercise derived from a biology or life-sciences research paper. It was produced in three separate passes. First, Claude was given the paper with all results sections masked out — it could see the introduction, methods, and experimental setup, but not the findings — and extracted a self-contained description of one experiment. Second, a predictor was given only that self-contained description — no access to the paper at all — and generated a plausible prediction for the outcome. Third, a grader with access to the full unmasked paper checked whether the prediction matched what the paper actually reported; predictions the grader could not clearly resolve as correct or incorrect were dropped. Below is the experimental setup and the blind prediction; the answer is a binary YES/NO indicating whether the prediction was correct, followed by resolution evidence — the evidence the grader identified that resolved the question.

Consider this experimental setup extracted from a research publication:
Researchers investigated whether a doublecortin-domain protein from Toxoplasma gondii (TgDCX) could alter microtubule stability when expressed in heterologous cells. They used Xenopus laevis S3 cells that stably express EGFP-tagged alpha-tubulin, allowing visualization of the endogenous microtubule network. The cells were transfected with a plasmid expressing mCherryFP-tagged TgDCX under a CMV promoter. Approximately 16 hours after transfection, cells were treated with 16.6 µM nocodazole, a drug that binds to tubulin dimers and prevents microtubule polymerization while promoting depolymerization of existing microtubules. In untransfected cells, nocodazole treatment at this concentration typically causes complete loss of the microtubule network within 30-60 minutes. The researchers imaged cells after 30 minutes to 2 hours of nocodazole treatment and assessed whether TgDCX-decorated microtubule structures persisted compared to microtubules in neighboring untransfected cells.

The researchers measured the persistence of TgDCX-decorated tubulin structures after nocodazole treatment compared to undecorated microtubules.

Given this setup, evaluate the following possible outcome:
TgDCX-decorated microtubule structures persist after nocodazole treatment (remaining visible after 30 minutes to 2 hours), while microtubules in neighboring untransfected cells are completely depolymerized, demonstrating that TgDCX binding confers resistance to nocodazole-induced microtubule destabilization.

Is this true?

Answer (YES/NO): YES